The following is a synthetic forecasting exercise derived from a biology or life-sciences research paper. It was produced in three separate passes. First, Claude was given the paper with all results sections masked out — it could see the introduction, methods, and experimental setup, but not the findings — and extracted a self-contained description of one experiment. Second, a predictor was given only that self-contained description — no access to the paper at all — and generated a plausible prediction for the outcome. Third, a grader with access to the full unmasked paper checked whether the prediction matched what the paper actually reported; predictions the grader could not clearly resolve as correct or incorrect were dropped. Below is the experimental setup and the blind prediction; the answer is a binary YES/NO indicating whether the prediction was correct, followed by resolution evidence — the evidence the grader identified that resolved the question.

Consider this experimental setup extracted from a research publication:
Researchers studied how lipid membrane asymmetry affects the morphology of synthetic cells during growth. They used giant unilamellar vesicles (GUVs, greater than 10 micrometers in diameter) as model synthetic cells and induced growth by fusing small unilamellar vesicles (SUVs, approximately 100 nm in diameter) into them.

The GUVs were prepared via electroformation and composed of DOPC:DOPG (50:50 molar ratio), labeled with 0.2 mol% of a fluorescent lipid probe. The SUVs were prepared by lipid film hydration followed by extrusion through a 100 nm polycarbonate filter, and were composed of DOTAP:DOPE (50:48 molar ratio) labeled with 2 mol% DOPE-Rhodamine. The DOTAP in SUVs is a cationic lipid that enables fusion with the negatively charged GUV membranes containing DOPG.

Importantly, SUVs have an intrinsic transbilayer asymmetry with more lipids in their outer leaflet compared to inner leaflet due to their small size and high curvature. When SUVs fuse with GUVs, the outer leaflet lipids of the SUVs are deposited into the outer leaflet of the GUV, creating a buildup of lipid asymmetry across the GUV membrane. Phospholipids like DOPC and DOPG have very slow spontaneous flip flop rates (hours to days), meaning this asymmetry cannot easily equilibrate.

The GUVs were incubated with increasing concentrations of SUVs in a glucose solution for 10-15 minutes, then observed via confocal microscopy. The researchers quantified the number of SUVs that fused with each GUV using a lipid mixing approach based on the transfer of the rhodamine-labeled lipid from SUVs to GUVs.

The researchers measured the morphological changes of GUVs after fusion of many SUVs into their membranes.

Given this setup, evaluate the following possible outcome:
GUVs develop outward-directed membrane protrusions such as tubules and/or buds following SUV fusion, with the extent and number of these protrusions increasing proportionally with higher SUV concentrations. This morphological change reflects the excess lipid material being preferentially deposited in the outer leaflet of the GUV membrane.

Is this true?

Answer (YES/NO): YES